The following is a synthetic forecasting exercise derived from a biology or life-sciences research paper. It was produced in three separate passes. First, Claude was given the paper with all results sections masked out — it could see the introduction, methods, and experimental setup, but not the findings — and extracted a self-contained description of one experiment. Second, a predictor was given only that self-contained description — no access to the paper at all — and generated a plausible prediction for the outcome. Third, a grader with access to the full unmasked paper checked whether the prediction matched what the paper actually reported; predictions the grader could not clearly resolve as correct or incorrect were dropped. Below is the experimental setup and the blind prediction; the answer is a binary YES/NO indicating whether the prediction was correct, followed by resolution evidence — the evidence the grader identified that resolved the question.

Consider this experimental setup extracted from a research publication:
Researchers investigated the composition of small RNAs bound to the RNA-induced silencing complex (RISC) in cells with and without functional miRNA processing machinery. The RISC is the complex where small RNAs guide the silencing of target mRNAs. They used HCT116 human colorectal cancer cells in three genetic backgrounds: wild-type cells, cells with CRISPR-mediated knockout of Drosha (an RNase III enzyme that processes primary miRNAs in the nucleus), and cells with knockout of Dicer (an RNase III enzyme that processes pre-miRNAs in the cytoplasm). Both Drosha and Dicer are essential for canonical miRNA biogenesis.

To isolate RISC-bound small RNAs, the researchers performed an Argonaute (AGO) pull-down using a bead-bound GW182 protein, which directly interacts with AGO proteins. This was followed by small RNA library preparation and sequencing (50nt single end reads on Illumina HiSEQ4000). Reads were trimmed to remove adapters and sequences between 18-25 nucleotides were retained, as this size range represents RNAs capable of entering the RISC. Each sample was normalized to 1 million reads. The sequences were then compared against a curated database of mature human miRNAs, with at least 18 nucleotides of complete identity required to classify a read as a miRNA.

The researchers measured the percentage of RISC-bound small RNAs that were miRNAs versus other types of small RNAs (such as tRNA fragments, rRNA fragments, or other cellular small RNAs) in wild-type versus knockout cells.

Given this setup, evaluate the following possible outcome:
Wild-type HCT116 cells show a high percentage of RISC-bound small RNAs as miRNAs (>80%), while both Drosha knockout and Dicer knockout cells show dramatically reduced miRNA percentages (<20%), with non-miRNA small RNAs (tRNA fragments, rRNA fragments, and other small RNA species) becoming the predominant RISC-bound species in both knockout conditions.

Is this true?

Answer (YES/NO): NO